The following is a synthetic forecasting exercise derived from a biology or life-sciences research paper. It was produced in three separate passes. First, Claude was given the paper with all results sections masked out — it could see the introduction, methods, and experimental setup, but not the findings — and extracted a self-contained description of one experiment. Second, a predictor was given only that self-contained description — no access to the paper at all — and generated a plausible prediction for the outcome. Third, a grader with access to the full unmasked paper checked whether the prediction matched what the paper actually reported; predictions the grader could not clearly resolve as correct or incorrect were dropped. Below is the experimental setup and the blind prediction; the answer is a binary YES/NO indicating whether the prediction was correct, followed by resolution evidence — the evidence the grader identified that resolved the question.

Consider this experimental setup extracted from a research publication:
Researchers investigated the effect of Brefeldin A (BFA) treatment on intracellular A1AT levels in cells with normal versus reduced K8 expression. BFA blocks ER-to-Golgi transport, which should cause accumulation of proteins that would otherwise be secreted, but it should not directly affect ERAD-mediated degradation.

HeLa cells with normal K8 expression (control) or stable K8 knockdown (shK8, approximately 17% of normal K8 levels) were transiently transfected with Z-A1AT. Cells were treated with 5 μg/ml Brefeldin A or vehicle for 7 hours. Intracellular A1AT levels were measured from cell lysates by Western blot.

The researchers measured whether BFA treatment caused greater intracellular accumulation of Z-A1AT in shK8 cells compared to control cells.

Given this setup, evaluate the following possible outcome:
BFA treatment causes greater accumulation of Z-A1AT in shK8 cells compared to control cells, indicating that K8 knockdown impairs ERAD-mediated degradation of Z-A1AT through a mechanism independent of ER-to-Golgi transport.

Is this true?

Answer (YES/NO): YES